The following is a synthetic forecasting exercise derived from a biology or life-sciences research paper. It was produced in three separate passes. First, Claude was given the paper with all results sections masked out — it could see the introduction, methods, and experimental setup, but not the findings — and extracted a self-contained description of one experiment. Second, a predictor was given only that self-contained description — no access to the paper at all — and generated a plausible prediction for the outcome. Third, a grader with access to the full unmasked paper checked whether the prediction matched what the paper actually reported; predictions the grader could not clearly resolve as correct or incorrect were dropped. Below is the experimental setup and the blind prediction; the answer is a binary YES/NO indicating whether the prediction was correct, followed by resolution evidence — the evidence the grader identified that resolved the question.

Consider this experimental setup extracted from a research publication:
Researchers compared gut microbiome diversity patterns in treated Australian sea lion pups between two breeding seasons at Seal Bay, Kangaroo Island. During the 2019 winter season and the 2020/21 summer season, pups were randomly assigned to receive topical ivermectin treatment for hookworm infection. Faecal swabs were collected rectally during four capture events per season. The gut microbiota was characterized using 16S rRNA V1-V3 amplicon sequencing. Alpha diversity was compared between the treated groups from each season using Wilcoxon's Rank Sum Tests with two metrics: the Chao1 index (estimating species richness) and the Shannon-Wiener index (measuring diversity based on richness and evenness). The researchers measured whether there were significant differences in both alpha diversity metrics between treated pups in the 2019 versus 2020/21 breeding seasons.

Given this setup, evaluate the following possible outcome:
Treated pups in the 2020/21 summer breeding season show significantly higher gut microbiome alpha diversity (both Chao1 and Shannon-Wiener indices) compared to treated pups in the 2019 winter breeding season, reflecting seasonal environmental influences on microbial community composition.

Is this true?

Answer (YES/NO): NO